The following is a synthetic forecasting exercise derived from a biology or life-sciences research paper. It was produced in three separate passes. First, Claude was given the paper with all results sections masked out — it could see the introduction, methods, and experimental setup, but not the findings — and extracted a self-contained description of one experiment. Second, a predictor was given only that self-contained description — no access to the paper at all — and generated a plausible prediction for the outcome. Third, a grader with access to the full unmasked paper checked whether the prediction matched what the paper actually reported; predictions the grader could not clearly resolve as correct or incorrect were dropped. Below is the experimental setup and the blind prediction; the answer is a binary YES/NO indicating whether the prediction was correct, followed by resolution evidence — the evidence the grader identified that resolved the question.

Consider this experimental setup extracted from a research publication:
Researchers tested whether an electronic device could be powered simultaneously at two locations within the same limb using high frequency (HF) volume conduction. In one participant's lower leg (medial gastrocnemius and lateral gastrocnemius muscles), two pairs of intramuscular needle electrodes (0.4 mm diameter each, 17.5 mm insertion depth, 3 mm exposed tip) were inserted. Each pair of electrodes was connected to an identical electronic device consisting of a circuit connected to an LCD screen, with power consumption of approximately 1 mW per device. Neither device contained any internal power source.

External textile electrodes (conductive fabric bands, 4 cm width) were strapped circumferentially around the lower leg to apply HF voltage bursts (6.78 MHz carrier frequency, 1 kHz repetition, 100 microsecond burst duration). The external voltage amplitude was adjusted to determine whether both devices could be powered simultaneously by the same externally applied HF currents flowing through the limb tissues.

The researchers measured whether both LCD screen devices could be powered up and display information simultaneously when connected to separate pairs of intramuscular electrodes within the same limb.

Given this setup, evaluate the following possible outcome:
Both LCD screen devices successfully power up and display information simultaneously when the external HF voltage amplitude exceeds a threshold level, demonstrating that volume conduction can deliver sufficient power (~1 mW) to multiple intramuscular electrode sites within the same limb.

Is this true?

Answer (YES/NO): YES